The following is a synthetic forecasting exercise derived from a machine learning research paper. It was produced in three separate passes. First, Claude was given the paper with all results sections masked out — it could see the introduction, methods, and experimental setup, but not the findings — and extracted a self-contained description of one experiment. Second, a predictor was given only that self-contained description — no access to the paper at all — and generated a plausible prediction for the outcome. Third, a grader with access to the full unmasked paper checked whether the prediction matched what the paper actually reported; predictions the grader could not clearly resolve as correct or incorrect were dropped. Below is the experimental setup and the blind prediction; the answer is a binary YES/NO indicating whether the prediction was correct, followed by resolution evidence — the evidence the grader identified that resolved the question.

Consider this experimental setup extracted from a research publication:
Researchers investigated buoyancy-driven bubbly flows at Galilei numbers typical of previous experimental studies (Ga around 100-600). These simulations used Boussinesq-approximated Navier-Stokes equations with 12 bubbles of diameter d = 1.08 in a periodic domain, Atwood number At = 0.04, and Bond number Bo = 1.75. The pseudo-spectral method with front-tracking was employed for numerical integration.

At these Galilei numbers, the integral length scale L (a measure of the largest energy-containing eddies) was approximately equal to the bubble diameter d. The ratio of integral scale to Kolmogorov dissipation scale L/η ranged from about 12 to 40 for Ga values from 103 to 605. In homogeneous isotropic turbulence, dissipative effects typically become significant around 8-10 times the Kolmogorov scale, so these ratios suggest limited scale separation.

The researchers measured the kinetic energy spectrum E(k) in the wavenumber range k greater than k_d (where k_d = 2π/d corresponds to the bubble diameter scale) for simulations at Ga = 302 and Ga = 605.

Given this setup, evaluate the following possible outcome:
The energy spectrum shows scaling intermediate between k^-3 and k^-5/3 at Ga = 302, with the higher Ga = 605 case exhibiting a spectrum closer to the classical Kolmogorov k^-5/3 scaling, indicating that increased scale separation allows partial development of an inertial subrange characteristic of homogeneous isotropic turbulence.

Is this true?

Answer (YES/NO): NO